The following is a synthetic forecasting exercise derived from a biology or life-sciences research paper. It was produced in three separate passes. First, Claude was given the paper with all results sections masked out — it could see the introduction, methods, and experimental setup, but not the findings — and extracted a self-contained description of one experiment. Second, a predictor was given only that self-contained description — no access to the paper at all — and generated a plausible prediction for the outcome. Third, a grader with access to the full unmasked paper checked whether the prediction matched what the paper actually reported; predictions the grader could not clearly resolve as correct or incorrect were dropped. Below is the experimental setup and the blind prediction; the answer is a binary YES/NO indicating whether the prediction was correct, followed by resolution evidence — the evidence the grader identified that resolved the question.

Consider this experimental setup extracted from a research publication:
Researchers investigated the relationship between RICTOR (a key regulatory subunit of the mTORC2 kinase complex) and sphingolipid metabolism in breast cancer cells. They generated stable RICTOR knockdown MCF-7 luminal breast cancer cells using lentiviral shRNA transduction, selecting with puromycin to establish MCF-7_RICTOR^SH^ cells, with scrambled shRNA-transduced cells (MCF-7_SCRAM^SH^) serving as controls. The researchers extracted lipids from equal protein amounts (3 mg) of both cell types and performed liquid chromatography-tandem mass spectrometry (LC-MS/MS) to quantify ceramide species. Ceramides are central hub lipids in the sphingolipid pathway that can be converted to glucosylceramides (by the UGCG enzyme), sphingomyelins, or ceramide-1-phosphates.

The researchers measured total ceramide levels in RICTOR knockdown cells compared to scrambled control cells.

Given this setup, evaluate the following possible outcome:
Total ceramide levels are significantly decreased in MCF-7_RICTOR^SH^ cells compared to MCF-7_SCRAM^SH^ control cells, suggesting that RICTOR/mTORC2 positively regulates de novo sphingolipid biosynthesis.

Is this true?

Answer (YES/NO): NO